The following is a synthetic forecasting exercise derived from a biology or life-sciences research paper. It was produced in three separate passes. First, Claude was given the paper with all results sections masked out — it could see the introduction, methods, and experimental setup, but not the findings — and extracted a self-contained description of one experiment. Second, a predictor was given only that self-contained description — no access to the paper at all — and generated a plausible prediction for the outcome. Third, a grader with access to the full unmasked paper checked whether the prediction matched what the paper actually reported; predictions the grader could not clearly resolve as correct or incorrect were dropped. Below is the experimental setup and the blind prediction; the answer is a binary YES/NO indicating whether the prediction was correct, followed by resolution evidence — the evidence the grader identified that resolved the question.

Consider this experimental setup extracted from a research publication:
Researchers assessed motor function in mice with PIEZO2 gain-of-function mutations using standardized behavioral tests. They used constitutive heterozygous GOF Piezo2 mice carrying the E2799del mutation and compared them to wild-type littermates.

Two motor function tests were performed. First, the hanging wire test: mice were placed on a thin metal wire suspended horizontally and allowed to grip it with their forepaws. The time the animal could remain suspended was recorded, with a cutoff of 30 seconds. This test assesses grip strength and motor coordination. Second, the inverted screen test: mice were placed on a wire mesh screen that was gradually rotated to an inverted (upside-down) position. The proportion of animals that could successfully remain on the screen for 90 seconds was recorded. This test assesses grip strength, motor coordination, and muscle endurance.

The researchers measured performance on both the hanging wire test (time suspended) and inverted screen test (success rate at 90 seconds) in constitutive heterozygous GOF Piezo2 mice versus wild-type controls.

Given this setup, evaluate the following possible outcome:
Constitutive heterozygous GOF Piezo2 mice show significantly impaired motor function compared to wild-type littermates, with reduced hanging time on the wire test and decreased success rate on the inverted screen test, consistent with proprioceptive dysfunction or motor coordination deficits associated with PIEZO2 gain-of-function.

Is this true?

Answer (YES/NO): YES